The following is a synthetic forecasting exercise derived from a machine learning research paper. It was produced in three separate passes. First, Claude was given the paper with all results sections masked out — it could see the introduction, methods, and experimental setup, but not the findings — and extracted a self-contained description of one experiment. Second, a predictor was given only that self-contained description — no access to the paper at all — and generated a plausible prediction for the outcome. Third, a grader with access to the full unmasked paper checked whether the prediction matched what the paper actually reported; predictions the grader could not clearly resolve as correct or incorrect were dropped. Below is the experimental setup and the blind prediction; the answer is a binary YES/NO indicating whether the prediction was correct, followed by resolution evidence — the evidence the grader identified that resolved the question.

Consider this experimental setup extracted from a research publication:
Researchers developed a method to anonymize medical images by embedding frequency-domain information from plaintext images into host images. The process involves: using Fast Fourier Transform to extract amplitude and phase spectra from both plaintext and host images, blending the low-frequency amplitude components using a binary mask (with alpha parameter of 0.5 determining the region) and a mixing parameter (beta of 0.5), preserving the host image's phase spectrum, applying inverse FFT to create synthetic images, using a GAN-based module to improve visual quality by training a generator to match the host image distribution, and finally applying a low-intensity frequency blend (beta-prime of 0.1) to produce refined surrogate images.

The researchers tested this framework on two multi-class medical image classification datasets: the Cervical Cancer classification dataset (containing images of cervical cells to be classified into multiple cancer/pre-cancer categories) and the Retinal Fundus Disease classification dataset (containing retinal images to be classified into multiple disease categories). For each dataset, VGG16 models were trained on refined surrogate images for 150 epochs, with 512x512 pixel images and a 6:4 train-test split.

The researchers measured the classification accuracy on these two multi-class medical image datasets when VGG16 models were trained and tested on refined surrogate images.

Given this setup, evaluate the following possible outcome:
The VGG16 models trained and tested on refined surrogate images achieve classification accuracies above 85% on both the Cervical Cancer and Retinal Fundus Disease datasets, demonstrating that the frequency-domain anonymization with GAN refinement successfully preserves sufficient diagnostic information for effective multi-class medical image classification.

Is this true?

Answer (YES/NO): NO